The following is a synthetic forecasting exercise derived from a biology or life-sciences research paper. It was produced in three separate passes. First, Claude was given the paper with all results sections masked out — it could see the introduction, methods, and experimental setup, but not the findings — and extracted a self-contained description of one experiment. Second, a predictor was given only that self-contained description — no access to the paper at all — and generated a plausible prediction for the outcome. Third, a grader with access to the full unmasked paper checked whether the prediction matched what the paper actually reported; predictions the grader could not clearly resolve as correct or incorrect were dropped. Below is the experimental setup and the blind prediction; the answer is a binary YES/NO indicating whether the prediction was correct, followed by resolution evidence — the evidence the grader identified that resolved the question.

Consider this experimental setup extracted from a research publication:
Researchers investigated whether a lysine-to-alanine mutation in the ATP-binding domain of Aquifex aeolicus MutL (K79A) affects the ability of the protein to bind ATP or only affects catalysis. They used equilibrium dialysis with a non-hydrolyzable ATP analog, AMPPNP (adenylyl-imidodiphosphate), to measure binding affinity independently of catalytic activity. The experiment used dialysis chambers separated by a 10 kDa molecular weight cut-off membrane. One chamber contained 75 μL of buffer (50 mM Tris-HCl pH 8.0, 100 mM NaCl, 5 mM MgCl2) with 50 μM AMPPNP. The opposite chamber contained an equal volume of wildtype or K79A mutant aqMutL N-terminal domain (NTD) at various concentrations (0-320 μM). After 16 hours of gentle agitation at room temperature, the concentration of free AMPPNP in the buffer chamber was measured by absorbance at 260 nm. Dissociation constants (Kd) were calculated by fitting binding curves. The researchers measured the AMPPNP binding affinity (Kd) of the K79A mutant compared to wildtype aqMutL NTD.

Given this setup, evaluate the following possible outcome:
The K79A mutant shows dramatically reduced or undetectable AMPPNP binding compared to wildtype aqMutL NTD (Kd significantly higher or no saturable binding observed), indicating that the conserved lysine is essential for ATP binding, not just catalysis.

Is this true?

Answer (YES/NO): NO